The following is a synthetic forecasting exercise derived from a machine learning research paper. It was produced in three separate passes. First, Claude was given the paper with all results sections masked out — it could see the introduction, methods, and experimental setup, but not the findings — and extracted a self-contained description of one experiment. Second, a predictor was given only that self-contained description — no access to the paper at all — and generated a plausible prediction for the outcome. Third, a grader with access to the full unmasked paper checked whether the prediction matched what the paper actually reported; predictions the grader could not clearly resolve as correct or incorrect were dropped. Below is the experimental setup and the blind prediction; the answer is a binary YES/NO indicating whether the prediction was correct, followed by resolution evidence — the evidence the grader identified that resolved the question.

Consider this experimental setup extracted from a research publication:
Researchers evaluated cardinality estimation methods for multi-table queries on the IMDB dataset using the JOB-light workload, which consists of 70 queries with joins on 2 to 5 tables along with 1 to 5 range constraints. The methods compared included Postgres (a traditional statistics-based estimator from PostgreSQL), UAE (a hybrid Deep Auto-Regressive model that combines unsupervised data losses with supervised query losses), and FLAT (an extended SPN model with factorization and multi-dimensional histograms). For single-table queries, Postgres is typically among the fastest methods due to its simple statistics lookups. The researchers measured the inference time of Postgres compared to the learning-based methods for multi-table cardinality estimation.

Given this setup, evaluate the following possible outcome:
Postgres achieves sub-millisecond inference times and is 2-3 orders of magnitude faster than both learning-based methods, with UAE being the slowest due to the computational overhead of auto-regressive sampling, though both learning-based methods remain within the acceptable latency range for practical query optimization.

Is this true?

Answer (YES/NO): NO